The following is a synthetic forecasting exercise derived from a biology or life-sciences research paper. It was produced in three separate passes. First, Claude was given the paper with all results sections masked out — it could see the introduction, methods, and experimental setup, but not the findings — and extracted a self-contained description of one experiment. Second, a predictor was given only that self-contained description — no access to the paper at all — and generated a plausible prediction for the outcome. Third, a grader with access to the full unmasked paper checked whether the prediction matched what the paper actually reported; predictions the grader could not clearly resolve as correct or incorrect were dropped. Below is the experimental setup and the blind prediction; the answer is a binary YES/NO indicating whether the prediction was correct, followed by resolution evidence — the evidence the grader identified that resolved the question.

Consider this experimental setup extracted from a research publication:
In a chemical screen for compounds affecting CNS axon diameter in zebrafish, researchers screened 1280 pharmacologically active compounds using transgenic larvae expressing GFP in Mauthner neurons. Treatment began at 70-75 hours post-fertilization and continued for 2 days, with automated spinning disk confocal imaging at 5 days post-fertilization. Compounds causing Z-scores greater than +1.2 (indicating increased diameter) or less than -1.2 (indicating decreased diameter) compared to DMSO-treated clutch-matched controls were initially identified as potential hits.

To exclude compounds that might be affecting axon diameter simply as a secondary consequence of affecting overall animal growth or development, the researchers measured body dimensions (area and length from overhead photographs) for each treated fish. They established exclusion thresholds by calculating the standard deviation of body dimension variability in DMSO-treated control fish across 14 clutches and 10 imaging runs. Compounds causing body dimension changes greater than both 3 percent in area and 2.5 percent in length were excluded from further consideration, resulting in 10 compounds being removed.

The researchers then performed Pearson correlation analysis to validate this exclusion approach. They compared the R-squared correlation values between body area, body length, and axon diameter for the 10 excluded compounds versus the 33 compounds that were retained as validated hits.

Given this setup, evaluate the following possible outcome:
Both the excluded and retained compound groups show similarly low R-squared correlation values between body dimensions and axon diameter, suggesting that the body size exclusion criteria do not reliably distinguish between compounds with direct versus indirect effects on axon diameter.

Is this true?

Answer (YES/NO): NO